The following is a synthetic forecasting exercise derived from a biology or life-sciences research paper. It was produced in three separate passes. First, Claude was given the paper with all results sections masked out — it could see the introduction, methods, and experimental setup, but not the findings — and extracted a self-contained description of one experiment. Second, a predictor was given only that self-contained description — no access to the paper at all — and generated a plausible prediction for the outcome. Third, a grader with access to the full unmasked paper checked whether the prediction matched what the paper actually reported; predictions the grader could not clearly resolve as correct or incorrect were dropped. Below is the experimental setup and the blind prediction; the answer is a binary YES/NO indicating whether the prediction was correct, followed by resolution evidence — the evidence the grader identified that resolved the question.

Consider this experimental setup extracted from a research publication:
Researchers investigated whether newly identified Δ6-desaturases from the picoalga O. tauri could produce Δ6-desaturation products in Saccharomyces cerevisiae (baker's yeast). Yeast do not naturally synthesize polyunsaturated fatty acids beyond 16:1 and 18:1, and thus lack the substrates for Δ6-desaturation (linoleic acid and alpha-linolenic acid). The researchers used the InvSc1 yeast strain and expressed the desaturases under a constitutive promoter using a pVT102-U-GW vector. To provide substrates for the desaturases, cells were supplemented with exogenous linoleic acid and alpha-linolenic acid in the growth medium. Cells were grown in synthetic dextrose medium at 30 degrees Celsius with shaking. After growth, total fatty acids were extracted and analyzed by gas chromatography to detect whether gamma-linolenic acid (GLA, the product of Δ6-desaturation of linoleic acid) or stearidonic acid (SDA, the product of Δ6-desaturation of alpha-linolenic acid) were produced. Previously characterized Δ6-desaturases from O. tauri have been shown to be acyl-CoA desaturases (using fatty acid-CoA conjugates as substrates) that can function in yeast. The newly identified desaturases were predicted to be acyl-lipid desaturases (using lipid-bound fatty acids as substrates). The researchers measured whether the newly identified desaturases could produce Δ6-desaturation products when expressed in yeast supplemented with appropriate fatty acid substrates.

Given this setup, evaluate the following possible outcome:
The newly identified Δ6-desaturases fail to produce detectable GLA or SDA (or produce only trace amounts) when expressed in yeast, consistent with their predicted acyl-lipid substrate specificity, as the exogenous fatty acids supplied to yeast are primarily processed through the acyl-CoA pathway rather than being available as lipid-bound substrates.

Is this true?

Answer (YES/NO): YES